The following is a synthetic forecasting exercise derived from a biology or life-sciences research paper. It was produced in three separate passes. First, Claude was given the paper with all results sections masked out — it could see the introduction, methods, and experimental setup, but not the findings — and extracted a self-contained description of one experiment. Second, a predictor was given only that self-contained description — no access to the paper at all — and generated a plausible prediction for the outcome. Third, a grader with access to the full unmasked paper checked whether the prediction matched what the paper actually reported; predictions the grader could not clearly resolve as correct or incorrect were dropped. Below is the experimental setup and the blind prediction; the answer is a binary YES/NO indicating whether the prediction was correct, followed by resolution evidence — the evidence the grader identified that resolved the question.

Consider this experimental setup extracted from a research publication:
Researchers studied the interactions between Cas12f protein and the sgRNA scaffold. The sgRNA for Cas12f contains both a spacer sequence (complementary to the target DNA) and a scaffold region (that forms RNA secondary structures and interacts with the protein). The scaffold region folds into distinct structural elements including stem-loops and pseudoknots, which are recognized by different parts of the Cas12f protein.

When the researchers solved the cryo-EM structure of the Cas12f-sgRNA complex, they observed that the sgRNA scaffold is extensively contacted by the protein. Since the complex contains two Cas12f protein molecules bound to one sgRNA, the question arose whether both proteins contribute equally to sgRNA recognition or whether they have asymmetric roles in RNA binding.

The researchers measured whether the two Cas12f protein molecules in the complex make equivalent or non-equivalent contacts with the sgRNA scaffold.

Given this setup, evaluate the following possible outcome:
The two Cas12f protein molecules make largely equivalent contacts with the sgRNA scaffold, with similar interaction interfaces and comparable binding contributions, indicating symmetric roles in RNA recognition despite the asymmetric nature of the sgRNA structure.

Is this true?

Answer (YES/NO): NO